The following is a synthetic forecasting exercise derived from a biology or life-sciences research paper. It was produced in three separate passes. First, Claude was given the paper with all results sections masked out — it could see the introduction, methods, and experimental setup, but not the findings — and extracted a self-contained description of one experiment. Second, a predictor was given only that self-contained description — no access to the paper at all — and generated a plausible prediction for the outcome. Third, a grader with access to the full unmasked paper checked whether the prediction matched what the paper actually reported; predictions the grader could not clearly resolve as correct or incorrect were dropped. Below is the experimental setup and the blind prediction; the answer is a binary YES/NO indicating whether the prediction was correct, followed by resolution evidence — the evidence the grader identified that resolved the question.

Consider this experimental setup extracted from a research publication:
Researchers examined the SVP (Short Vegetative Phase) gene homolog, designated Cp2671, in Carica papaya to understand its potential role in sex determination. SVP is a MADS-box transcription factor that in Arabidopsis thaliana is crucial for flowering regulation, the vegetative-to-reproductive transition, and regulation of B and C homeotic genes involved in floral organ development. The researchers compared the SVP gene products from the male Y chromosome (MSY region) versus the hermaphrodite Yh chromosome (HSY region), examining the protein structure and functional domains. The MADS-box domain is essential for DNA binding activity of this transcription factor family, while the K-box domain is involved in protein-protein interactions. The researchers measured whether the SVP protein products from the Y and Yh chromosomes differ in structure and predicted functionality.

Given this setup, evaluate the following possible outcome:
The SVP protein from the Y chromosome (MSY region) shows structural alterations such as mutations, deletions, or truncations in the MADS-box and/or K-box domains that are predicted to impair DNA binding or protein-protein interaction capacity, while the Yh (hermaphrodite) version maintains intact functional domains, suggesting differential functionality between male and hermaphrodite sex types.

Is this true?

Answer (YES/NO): NO